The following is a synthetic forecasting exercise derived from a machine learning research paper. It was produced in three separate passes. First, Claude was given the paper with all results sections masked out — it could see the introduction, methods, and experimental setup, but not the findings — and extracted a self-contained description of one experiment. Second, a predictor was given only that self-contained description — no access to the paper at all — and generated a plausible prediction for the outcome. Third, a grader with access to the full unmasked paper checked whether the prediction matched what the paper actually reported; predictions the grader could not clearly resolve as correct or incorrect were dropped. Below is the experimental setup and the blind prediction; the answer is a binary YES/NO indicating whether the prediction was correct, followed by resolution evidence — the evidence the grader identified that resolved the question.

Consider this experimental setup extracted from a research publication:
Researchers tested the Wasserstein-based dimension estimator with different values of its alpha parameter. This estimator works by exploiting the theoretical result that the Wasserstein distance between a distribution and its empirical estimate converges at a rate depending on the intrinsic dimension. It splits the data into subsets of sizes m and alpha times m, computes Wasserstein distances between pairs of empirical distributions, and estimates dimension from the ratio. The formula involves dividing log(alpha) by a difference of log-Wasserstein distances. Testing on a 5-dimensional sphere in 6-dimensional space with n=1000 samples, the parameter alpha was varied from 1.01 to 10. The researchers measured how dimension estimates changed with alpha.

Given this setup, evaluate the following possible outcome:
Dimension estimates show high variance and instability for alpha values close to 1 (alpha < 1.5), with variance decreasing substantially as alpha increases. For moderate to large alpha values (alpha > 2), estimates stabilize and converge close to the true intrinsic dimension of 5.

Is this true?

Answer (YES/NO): NO